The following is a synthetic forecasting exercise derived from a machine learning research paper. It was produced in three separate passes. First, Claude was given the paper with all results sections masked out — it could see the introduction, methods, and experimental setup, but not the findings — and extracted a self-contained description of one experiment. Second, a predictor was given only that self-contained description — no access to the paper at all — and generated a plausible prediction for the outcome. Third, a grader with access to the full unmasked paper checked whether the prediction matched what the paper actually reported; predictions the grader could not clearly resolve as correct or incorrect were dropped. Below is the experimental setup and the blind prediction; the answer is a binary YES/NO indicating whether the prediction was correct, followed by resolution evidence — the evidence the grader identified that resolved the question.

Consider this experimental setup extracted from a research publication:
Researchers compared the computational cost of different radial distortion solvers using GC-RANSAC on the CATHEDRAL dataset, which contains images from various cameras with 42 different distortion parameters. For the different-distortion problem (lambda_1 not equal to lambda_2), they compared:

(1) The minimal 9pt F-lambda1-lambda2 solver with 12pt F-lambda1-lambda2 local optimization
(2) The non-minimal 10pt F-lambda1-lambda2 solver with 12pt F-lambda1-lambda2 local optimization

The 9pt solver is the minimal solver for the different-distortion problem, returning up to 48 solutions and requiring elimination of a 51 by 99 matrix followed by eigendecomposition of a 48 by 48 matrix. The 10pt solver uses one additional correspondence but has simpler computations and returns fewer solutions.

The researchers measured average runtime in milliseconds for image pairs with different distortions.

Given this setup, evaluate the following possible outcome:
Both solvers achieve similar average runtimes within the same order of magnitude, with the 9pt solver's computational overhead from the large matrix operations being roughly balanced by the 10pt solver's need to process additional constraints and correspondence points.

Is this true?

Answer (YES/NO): NO